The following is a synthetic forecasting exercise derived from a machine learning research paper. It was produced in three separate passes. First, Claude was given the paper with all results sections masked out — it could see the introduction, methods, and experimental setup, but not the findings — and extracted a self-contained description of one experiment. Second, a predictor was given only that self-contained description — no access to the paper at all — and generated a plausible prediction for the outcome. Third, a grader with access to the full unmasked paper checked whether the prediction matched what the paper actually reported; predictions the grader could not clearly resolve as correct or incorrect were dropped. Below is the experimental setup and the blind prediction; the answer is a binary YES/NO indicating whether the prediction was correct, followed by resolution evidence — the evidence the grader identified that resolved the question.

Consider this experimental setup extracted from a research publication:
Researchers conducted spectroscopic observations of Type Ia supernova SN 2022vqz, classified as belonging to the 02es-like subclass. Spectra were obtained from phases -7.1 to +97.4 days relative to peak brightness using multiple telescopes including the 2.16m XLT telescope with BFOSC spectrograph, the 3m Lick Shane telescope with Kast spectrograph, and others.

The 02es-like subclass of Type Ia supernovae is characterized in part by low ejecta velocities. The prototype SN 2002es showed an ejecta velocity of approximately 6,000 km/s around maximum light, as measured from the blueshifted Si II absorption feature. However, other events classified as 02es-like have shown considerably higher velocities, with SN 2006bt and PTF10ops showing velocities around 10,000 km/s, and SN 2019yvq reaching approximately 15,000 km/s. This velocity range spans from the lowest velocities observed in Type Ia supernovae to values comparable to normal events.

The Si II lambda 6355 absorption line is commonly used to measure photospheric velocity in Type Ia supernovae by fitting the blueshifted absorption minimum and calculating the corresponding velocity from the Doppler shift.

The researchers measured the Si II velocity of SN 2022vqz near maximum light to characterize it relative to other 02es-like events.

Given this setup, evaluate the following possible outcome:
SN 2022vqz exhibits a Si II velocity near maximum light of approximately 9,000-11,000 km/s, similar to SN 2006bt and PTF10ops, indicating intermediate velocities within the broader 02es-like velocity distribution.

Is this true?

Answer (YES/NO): NO